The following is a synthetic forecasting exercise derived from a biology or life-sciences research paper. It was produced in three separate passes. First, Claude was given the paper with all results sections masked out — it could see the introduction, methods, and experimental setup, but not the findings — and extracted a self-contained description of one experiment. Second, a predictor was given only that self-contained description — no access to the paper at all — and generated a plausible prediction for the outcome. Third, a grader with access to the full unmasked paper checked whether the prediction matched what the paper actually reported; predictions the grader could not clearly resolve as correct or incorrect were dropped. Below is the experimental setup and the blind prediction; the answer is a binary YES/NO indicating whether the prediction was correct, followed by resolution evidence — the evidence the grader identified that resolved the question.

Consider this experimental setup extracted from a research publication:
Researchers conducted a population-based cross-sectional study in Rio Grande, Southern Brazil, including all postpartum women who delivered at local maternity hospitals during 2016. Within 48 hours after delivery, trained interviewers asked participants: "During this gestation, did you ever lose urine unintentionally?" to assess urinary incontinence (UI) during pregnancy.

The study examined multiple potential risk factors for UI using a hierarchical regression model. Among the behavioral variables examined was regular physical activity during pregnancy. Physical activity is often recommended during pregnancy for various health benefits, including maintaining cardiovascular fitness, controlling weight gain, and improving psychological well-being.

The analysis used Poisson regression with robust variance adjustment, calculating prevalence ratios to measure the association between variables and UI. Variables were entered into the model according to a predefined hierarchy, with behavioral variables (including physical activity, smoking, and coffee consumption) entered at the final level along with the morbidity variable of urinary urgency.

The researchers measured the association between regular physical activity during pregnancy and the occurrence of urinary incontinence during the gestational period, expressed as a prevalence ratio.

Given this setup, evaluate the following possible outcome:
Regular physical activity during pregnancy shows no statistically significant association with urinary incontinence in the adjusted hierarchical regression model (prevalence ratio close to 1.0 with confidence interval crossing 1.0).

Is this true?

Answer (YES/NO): NO